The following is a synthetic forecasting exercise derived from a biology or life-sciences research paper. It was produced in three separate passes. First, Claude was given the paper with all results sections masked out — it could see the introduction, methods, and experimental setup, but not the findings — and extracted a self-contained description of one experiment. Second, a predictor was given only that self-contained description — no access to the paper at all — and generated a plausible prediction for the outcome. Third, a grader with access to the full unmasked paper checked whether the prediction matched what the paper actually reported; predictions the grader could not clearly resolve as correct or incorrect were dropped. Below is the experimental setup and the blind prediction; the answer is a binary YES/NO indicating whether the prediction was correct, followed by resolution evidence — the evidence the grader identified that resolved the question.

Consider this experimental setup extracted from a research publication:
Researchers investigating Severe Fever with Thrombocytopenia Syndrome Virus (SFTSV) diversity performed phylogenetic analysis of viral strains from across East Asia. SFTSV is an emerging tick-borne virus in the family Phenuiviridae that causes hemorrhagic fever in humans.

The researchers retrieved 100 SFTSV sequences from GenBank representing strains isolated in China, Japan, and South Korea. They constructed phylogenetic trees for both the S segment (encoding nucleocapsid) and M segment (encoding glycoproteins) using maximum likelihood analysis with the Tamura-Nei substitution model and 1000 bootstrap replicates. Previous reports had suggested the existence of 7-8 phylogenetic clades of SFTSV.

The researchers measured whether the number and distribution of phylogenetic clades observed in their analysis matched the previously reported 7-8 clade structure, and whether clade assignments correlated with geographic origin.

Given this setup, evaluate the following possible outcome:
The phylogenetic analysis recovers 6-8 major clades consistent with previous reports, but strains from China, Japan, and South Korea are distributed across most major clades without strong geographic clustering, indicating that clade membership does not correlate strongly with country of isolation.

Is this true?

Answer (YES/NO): NO